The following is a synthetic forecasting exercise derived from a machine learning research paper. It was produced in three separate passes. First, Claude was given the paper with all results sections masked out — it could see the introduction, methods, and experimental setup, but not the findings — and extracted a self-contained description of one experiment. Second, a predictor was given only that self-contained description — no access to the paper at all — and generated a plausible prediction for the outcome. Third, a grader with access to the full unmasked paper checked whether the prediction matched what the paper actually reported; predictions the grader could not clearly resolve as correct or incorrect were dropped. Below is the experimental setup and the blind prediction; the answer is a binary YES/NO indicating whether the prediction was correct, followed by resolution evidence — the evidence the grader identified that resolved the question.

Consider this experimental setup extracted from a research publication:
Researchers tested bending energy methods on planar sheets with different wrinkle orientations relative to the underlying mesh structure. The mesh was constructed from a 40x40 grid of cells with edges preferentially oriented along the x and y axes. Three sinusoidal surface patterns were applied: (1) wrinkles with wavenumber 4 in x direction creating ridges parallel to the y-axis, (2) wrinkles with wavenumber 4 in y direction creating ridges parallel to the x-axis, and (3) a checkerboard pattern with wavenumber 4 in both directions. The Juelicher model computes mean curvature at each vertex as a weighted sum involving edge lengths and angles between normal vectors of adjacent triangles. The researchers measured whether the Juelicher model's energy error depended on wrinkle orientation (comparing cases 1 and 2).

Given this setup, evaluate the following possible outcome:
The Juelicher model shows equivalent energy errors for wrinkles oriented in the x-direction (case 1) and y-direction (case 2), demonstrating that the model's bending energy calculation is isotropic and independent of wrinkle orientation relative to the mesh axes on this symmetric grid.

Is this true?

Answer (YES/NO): YES